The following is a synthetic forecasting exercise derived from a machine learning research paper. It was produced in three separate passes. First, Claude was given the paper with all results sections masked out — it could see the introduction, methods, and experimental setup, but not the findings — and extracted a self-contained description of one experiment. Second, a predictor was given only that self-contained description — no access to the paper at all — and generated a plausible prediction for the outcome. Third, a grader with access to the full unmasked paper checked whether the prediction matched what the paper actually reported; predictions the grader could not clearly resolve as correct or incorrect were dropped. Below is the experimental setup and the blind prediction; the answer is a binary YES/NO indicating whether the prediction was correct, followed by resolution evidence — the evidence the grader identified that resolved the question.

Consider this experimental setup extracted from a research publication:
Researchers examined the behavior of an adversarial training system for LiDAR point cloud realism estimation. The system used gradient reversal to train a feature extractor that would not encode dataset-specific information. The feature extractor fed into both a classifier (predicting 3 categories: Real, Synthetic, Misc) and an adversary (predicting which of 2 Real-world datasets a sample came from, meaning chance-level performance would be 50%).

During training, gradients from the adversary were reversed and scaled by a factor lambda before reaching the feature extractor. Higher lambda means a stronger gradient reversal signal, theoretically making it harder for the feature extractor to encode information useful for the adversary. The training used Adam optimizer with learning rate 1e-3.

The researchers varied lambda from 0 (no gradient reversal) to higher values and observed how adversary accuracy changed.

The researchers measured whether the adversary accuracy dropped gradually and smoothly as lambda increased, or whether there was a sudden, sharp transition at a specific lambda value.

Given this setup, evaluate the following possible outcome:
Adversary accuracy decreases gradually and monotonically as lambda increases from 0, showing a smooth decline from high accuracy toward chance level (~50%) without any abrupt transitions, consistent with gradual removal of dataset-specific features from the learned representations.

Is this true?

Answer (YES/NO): NO